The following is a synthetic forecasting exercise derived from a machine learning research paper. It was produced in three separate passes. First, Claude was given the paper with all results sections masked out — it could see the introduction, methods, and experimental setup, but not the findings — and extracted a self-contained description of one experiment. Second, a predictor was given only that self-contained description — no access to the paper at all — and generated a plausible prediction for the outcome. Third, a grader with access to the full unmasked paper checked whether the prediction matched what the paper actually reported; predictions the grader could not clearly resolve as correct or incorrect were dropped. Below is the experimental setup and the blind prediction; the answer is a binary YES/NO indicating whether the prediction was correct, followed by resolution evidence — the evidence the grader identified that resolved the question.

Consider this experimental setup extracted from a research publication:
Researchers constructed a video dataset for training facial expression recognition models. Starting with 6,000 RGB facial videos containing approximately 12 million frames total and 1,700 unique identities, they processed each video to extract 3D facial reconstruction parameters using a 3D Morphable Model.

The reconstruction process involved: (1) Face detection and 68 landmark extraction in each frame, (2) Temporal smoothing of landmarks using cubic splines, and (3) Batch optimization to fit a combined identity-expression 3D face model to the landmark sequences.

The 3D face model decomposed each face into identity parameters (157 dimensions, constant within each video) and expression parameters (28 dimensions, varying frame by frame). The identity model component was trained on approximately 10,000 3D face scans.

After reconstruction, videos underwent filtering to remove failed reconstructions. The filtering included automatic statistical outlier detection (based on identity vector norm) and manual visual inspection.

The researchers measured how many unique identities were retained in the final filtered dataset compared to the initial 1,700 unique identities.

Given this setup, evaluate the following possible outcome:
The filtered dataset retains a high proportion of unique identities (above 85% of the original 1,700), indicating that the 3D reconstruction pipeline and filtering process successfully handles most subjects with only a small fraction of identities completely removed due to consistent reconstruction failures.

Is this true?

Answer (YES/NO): YES